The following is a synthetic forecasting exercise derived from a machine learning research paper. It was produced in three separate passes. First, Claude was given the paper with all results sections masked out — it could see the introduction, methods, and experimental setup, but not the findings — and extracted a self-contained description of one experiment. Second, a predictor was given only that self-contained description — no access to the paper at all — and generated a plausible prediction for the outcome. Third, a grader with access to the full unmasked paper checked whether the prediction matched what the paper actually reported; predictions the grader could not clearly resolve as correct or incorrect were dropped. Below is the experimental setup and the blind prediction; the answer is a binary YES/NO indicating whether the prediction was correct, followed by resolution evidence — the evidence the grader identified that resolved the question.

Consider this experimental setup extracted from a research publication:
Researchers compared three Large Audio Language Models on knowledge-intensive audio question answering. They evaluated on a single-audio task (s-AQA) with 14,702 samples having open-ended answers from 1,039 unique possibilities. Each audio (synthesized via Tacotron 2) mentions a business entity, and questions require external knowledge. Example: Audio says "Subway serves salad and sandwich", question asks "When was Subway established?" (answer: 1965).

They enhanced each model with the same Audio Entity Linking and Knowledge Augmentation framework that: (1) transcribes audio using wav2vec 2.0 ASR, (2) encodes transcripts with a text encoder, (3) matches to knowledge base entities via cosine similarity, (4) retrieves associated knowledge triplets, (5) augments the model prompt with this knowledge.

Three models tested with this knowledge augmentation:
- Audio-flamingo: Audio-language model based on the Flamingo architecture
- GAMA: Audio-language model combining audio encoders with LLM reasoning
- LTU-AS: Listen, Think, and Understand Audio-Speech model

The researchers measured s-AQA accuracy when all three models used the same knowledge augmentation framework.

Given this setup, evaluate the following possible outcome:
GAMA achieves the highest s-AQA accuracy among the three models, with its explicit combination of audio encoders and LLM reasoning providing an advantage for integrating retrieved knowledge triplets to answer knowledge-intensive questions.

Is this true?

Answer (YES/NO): NO